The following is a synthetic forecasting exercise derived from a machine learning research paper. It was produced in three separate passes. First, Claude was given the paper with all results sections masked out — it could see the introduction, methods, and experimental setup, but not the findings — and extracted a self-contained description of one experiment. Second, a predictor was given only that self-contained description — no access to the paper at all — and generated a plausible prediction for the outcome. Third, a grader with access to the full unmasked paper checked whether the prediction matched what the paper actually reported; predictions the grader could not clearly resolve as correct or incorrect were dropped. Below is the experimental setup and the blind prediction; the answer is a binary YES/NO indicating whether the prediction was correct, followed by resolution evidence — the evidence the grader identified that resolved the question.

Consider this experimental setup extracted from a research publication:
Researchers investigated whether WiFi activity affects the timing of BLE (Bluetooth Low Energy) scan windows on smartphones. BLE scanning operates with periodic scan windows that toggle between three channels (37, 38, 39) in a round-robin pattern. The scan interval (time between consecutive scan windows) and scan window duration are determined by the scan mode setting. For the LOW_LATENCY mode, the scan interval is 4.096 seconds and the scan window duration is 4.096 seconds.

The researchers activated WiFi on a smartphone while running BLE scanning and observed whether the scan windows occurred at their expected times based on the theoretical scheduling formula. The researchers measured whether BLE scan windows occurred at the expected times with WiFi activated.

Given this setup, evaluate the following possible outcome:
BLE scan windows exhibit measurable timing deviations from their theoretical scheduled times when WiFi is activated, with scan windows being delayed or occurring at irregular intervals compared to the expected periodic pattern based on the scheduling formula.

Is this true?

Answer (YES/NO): NO